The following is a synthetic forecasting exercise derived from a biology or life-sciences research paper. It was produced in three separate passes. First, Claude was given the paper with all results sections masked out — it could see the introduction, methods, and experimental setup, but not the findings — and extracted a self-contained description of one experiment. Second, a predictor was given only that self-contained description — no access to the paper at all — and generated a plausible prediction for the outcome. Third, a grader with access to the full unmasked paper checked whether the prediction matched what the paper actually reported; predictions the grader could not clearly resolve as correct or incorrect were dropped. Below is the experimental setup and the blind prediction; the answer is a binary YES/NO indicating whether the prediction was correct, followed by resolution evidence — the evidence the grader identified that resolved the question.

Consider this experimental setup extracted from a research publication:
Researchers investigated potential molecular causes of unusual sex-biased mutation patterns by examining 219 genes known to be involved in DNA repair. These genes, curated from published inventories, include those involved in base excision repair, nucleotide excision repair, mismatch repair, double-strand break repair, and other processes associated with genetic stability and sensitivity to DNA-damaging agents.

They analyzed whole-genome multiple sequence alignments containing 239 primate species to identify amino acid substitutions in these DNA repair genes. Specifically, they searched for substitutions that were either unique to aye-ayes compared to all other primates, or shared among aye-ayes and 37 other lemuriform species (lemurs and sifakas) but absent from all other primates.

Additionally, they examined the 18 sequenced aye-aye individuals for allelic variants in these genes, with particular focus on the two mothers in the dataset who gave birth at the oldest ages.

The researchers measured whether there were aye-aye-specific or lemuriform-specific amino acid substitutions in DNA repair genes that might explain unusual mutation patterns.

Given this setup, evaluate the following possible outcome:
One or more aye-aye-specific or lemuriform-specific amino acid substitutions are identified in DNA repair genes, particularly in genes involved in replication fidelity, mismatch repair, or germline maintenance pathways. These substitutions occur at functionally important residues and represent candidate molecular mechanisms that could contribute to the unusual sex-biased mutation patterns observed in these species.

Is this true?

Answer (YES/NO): YES